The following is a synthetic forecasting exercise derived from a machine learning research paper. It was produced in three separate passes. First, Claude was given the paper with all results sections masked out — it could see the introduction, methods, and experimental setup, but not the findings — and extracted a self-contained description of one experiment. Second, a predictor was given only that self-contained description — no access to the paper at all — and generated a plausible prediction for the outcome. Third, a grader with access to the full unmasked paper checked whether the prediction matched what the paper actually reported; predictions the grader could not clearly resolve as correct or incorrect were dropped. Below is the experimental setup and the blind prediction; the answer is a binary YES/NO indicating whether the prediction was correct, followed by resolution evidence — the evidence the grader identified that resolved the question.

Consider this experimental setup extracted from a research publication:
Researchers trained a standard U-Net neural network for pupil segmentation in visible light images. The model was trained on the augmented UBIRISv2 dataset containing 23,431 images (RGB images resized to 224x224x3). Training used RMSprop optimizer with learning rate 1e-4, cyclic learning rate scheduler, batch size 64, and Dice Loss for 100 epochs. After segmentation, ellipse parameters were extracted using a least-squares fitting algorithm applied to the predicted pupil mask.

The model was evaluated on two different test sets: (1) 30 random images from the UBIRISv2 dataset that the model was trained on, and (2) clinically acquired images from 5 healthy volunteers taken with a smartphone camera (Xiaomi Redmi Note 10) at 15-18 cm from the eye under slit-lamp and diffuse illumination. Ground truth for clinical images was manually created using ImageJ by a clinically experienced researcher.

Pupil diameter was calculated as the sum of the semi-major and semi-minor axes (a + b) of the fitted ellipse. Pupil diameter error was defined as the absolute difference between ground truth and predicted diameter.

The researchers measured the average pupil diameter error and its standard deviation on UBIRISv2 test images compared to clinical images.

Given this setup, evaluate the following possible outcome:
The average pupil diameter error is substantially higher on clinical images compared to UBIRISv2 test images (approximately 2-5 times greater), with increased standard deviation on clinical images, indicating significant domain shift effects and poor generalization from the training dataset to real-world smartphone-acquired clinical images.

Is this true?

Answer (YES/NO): NO